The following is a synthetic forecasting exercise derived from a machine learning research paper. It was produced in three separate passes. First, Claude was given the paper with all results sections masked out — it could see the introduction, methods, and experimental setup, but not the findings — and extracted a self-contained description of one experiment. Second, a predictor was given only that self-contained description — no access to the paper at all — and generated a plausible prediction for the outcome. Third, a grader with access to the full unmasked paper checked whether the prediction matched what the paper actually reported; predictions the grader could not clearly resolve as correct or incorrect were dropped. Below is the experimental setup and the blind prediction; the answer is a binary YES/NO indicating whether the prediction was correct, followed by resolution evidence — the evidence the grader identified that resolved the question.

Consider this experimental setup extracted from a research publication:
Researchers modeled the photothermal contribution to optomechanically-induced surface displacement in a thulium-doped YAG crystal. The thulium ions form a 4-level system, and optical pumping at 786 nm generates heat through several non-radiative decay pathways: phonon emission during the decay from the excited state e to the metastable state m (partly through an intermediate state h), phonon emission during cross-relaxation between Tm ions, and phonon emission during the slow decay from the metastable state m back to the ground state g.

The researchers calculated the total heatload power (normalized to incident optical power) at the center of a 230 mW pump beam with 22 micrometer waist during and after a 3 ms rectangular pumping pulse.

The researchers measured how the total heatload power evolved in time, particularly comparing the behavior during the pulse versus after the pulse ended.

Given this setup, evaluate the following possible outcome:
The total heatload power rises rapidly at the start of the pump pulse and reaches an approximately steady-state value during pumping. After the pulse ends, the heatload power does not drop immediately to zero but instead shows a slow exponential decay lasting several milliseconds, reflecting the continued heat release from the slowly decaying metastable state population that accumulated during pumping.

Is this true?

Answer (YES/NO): YES